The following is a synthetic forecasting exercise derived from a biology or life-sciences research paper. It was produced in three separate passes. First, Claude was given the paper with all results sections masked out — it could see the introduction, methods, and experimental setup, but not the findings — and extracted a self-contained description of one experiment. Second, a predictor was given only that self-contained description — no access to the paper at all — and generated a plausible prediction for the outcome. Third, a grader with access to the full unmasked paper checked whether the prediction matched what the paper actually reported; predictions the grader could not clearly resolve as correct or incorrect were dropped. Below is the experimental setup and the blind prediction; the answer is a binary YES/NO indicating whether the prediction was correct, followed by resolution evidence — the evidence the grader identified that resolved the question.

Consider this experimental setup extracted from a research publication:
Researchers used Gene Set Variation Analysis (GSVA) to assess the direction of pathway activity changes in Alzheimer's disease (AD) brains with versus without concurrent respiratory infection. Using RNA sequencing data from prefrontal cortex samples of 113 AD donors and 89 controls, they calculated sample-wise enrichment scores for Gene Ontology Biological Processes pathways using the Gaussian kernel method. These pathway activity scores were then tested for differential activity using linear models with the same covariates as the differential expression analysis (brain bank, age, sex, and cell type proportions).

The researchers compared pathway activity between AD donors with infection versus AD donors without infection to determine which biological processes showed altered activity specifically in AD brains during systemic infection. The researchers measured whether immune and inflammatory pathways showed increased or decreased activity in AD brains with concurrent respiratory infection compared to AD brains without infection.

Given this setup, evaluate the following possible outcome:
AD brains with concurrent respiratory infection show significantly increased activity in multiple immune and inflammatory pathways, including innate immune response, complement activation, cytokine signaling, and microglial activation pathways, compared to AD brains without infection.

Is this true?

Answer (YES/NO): NO